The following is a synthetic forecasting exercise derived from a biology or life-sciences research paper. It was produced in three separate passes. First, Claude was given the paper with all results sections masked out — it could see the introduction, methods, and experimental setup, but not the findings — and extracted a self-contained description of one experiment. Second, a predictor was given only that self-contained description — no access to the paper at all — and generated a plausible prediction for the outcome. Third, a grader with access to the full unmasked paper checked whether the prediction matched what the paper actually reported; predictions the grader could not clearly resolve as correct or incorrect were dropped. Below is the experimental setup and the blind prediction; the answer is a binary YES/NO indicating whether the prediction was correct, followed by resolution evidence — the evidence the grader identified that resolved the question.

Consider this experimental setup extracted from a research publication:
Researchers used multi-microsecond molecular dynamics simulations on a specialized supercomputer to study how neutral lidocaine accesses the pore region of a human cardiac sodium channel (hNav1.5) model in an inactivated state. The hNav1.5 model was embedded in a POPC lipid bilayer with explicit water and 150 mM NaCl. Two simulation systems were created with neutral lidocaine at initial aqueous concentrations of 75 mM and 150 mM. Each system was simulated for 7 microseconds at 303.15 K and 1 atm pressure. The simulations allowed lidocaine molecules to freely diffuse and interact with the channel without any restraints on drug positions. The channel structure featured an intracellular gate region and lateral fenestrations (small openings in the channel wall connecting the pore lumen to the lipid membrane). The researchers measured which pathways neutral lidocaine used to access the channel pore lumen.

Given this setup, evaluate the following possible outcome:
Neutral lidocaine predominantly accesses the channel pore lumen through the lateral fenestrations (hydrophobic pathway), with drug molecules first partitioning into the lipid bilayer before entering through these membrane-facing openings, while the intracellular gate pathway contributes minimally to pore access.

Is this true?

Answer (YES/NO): NO